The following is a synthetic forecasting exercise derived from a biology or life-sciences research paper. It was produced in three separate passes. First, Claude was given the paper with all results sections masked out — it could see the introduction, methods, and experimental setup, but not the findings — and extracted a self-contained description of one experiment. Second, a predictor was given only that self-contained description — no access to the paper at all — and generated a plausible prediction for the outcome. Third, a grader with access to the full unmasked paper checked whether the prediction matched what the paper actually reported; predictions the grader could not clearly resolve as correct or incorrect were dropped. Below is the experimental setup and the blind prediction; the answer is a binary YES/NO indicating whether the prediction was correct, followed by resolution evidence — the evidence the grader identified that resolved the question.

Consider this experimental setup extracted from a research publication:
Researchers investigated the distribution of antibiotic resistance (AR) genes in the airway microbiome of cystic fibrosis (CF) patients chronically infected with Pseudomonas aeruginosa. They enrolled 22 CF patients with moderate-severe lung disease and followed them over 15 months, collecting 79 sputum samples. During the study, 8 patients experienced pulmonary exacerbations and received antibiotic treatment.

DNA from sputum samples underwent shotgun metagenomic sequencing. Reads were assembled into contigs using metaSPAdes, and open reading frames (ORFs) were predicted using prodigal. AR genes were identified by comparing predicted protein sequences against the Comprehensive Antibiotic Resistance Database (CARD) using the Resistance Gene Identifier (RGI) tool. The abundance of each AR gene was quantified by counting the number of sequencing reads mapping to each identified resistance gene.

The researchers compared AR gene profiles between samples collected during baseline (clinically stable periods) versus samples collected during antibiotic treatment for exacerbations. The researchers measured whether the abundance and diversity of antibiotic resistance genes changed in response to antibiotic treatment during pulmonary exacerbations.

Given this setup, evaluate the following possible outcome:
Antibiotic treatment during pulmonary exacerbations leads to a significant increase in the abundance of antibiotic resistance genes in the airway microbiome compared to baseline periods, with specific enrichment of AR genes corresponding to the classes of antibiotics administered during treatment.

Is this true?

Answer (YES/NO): NO